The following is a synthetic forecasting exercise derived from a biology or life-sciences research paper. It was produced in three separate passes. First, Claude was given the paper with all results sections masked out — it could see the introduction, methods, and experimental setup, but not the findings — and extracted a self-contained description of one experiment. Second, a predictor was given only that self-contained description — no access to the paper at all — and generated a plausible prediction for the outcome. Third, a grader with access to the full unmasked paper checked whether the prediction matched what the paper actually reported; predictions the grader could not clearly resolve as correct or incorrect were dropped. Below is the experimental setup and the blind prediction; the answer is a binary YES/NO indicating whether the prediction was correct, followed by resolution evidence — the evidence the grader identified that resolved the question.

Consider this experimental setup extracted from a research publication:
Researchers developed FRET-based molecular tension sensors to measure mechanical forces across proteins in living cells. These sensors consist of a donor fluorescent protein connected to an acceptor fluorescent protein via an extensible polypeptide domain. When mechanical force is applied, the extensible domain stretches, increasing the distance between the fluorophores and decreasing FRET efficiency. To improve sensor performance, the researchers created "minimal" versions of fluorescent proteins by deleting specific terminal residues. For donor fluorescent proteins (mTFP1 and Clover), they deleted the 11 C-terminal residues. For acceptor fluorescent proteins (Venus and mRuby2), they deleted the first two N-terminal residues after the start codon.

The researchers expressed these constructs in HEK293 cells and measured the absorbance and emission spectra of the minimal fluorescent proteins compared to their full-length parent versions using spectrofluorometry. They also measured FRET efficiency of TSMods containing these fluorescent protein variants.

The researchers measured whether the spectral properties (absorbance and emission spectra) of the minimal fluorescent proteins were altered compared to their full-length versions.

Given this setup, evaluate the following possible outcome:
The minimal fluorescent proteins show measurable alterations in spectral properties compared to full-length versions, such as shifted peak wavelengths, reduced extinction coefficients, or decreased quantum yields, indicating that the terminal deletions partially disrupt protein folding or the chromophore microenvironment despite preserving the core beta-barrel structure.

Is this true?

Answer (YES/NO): NO